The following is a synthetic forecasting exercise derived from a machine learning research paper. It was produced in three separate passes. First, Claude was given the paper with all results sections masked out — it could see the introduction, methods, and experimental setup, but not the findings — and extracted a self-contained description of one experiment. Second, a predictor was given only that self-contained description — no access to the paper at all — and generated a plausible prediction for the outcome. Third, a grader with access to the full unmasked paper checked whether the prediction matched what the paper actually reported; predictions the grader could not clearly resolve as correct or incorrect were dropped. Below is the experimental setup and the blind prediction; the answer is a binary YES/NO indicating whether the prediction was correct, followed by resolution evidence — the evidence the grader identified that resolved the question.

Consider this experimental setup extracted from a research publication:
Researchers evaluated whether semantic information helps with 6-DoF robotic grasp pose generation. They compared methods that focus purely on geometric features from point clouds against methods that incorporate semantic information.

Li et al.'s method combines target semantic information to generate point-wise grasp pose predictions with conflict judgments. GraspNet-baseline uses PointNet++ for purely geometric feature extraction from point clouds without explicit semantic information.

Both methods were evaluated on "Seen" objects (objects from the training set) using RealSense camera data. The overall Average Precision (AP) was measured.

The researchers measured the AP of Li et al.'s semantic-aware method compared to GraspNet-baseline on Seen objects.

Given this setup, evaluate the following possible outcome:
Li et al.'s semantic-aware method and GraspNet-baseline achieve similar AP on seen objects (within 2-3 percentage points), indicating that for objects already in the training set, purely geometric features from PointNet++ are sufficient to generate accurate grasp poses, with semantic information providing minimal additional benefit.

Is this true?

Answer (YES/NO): NO